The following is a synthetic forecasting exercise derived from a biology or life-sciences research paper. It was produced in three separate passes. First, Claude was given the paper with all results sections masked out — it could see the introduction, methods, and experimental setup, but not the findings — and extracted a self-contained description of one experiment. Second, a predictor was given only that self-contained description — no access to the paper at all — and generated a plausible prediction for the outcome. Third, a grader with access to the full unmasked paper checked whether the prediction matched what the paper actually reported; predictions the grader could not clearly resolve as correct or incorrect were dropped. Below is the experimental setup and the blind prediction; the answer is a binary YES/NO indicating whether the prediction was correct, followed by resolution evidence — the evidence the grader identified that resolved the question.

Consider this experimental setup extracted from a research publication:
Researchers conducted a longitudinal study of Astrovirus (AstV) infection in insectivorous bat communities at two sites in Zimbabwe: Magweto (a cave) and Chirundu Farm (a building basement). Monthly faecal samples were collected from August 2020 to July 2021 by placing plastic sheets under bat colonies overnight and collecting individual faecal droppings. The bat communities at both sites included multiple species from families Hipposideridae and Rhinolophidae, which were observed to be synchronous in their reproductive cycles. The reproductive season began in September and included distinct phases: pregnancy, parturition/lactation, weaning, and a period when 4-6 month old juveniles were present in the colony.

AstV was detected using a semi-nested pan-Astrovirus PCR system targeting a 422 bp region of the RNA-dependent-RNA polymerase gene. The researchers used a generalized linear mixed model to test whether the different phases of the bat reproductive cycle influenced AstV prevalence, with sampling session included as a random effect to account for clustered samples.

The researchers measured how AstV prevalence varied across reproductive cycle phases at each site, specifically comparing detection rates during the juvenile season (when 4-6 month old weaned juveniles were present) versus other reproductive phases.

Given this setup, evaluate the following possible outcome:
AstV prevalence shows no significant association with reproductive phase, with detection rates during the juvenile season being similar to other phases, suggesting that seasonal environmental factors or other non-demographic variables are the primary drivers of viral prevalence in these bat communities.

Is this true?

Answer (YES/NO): NO